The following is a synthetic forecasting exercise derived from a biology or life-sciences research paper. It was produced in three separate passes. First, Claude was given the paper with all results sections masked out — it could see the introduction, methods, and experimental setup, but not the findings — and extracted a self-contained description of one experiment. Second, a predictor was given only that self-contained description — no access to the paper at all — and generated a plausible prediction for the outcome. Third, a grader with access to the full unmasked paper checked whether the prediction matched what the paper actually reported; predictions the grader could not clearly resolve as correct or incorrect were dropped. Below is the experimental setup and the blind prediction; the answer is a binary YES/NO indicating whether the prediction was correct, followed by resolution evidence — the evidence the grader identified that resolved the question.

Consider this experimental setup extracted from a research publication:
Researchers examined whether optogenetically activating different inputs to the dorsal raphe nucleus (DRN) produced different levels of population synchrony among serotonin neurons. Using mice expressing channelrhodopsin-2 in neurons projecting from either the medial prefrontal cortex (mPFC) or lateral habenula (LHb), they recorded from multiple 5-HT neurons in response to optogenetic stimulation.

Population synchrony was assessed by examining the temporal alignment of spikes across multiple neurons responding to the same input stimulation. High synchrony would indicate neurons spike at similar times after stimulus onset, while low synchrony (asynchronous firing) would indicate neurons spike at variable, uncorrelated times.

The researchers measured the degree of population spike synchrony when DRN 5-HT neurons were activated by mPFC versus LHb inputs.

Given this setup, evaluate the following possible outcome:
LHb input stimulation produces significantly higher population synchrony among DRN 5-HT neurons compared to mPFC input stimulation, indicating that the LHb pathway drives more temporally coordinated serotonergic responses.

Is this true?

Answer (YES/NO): YES